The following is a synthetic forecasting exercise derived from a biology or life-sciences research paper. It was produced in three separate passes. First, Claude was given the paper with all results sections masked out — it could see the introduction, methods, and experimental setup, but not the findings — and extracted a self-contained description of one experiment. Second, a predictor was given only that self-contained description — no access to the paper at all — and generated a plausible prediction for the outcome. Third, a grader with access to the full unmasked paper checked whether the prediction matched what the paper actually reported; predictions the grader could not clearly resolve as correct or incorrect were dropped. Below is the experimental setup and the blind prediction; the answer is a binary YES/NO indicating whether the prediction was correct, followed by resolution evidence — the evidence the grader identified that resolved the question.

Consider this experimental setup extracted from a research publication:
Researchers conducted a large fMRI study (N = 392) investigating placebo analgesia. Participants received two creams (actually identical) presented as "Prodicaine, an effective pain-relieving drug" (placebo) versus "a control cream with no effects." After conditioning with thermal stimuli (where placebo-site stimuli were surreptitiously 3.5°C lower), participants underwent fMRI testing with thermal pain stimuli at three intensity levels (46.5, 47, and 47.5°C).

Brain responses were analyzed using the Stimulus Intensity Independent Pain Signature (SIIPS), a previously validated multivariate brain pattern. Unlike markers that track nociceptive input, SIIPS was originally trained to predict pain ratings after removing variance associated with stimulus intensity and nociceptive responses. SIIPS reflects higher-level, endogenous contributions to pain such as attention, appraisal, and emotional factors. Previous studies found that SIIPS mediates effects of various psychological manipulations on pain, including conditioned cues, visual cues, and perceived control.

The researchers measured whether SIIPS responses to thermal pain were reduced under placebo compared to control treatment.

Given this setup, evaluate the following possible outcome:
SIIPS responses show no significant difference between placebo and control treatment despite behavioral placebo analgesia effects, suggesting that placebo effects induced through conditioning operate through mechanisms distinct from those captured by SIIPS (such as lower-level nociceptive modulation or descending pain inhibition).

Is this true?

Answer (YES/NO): NO